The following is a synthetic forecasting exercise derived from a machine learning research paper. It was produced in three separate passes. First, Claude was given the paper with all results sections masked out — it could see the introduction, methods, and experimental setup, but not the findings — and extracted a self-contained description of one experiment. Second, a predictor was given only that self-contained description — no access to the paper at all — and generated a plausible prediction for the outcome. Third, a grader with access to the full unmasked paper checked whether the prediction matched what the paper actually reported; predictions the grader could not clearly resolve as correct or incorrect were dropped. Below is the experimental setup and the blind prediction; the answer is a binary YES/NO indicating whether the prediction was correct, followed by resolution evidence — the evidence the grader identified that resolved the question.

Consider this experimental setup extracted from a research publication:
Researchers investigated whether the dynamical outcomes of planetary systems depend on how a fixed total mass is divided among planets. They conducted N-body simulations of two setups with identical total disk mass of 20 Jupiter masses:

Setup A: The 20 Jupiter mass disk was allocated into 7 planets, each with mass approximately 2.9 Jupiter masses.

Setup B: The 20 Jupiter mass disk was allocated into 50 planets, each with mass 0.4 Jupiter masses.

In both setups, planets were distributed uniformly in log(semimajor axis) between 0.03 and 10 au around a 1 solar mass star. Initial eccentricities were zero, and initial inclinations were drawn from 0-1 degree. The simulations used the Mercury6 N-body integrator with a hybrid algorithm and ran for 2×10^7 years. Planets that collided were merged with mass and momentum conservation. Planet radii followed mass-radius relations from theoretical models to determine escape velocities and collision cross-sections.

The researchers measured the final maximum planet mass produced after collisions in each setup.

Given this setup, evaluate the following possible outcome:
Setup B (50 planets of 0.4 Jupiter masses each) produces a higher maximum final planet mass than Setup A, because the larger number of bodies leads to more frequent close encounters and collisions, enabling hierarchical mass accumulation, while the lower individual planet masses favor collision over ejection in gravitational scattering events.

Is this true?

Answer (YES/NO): NO